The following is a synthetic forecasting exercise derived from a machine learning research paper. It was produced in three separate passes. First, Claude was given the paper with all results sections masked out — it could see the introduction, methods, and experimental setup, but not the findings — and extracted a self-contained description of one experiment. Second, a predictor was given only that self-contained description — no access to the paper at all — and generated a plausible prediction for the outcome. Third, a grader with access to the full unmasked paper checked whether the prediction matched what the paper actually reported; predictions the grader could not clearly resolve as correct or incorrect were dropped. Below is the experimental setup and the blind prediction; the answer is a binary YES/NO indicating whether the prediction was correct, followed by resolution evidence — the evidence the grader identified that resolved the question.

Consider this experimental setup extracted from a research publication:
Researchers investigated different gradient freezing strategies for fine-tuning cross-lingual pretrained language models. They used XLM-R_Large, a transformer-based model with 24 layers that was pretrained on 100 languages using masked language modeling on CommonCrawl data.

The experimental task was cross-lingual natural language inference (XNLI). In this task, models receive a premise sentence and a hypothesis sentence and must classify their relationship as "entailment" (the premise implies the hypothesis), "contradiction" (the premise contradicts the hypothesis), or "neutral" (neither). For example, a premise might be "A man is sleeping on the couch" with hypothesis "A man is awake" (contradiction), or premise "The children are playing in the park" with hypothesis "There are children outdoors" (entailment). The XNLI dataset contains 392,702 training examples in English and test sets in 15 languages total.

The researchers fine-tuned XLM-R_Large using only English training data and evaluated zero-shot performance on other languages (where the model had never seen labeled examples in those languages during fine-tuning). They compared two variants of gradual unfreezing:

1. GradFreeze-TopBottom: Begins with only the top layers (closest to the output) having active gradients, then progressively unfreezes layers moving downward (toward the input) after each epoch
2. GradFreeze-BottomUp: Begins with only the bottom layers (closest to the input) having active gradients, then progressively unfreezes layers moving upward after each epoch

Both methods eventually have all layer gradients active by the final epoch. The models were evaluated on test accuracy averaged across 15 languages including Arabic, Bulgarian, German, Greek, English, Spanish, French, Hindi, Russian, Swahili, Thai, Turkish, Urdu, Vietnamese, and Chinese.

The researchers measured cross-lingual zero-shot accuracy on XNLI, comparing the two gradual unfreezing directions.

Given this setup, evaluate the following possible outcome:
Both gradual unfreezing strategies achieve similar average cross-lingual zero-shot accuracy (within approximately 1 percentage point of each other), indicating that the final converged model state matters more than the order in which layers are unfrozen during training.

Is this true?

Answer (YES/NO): NO